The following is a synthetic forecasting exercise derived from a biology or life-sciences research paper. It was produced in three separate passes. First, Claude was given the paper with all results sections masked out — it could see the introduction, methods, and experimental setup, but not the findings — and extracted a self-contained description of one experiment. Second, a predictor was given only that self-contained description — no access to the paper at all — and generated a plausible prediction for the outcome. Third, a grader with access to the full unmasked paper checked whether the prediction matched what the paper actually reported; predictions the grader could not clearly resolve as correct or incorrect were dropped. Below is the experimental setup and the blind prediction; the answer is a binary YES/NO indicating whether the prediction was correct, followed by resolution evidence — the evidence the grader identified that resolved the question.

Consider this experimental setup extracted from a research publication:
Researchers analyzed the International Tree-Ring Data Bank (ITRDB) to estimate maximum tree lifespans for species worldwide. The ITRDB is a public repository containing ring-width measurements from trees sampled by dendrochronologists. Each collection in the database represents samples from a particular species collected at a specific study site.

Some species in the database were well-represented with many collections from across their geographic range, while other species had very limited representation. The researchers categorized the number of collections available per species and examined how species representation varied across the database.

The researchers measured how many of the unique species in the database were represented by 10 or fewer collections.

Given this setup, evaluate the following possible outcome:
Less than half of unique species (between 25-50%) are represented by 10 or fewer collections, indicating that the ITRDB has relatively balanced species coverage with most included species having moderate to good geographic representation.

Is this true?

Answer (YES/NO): NO